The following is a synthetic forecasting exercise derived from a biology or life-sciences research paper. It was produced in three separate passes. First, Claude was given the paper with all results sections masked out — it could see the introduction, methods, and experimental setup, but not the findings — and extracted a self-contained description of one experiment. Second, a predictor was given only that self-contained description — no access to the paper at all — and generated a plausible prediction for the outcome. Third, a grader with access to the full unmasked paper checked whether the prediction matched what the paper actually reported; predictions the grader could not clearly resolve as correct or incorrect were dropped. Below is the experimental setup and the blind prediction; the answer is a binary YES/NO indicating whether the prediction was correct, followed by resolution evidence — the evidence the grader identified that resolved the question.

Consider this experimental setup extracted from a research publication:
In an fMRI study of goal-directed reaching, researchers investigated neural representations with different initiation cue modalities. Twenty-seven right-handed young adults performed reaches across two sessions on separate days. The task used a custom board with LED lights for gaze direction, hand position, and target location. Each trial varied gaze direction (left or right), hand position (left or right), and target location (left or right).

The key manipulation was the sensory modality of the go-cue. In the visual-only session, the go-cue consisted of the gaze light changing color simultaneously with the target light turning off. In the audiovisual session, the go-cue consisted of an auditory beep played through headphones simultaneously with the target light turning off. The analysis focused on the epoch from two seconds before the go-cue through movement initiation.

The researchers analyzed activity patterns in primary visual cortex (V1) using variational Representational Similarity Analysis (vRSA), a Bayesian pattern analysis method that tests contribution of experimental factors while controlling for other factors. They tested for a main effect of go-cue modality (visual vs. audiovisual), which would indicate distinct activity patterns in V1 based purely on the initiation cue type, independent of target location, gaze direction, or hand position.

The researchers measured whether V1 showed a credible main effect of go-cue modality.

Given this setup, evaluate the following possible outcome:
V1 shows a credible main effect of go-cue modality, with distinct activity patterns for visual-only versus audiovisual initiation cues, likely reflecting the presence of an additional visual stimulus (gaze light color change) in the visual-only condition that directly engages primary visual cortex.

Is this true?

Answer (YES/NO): YES